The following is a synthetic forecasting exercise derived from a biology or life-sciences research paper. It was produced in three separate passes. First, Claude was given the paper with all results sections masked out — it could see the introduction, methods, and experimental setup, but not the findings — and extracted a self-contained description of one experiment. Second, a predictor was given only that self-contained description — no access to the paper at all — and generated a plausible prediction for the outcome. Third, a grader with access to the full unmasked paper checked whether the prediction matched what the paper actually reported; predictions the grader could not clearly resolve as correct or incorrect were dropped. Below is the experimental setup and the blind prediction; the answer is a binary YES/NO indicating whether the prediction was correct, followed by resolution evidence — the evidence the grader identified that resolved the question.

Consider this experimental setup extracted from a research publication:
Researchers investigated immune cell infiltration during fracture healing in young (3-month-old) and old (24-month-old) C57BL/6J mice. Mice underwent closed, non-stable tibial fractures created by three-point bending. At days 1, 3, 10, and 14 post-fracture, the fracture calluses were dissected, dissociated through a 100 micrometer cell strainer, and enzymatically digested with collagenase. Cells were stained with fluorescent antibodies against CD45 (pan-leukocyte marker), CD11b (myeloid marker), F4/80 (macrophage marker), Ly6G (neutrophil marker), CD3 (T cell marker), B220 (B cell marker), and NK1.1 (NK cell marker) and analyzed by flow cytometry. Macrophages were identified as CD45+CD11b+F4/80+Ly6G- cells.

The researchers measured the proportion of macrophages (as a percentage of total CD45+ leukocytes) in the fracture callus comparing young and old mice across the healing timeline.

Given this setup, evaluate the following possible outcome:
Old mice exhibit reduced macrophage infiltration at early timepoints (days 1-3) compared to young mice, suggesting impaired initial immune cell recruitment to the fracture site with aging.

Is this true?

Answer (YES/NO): NO